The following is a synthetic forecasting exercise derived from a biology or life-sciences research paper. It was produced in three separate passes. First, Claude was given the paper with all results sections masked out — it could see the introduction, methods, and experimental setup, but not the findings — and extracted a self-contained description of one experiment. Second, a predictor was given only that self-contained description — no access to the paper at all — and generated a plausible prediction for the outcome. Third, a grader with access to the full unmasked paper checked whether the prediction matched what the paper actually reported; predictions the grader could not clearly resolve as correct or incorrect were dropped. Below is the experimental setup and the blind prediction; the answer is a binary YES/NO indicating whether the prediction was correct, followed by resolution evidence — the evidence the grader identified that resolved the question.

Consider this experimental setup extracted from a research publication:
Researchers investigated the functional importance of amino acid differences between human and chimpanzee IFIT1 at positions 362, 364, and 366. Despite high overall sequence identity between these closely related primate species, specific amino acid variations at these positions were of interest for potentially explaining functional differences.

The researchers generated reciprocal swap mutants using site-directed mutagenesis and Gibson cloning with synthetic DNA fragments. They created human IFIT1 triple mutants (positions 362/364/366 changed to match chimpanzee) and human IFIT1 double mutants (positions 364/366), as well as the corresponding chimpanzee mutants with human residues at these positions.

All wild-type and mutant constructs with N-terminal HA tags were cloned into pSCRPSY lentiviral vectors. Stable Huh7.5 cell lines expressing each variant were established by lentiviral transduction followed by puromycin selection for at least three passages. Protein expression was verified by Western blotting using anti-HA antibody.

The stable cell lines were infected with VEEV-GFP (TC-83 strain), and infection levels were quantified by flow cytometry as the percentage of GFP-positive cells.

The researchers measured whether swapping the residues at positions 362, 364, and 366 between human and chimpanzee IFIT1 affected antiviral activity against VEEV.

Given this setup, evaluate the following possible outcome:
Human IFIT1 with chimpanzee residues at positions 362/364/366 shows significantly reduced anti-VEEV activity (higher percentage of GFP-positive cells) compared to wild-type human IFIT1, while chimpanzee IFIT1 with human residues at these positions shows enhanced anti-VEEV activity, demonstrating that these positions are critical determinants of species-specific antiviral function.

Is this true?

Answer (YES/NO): YES